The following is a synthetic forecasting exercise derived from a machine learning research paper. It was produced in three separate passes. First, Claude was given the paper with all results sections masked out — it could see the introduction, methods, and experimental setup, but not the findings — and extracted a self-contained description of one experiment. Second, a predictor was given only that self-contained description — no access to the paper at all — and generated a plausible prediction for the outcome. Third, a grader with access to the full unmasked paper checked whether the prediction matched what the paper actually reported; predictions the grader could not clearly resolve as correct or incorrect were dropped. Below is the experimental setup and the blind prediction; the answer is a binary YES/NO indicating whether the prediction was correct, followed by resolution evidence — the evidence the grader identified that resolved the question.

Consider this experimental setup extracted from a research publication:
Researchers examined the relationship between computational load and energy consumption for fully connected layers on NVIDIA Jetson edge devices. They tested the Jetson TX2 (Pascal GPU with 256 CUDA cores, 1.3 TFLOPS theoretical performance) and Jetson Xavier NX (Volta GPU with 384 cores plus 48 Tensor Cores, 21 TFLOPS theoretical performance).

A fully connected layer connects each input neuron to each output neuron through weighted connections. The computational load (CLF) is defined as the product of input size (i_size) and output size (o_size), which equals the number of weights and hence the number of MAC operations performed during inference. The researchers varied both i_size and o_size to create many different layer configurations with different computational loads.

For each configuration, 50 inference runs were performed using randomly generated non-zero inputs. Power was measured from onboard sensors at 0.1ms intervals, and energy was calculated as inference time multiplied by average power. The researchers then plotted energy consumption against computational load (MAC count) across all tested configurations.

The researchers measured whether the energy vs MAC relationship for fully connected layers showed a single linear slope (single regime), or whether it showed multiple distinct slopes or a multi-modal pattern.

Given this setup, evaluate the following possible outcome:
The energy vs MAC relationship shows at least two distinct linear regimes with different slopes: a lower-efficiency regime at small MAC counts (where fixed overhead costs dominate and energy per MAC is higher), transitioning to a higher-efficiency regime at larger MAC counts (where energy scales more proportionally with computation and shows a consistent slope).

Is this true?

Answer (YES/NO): NO